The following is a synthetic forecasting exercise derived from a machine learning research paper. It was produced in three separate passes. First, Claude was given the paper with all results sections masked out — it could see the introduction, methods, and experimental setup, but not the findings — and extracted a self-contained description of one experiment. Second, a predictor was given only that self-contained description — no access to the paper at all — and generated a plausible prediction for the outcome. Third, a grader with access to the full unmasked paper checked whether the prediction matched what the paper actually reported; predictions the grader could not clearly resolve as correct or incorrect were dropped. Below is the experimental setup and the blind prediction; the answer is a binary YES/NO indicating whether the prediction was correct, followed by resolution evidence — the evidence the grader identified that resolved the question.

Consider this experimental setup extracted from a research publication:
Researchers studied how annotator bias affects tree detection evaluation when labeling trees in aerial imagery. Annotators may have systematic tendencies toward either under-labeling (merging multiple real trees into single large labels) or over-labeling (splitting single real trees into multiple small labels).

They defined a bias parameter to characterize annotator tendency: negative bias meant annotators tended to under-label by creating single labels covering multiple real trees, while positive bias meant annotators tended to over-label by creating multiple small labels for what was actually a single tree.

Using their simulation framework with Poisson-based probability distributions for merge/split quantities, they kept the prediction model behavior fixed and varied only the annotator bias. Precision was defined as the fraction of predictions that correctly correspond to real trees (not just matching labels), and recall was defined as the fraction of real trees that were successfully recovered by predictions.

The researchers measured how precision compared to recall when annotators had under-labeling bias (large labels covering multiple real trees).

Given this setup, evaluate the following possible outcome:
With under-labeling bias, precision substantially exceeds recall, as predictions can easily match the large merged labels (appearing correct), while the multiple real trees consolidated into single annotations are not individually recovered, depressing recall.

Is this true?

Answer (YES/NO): YES